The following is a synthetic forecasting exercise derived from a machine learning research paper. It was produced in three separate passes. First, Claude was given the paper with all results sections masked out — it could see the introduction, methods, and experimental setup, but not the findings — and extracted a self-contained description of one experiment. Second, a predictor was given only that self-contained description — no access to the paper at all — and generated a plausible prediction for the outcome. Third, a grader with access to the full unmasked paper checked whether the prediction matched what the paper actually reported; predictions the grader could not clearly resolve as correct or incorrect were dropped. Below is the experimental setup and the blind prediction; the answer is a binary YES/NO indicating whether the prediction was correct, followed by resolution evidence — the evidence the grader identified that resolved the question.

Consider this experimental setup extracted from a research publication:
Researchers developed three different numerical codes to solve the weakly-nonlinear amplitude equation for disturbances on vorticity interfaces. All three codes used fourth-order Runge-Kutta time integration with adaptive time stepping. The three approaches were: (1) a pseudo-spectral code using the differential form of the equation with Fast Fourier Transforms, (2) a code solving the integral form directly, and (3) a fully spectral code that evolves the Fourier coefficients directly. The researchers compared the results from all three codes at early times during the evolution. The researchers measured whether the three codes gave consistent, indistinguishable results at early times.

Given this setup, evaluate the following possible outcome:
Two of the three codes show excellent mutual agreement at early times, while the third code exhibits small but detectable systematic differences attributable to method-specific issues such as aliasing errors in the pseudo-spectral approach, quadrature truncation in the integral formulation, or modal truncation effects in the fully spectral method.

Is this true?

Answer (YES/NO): NO